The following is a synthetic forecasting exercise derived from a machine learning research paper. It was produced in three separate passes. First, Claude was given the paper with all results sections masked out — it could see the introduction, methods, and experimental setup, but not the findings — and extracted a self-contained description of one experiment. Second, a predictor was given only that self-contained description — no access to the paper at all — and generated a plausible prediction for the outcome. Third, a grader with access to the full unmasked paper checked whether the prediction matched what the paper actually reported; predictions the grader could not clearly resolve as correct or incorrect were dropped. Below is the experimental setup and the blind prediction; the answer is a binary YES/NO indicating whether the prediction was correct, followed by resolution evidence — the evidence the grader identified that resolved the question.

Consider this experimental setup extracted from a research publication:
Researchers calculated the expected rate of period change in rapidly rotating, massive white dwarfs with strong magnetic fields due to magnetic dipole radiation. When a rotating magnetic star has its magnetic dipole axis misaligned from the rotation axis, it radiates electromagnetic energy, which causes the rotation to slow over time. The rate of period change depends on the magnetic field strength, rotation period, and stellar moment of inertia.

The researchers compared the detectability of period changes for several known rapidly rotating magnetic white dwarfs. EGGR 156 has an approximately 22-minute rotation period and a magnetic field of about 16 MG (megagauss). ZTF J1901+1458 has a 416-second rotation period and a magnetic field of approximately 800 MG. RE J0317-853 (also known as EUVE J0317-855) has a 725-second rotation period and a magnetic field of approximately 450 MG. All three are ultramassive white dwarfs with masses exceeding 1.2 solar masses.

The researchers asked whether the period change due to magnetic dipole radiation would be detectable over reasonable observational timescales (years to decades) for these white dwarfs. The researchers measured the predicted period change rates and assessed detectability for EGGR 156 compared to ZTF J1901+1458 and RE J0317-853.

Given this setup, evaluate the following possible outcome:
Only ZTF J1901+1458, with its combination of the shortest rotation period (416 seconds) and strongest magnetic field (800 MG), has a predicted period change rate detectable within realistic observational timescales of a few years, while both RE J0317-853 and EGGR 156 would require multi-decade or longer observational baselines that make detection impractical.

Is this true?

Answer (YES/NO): NO